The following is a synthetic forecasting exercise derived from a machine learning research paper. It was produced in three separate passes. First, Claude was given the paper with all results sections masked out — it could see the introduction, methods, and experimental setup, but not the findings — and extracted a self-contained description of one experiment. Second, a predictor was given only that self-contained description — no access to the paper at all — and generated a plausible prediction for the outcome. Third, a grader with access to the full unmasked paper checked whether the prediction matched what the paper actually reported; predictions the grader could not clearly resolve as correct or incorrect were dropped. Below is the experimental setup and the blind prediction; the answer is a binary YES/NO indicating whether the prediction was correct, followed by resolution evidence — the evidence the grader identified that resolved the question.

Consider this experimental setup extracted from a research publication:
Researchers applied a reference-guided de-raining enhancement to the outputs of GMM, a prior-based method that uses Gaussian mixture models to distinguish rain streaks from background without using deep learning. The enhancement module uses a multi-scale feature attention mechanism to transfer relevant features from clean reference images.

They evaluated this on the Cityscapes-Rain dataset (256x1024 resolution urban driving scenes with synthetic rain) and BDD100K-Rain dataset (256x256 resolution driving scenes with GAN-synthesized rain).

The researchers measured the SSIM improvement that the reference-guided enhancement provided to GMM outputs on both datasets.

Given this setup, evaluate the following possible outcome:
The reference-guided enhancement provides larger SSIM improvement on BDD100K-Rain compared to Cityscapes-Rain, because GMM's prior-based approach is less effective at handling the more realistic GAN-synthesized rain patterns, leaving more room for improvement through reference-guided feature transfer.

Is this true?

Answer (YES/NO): NO